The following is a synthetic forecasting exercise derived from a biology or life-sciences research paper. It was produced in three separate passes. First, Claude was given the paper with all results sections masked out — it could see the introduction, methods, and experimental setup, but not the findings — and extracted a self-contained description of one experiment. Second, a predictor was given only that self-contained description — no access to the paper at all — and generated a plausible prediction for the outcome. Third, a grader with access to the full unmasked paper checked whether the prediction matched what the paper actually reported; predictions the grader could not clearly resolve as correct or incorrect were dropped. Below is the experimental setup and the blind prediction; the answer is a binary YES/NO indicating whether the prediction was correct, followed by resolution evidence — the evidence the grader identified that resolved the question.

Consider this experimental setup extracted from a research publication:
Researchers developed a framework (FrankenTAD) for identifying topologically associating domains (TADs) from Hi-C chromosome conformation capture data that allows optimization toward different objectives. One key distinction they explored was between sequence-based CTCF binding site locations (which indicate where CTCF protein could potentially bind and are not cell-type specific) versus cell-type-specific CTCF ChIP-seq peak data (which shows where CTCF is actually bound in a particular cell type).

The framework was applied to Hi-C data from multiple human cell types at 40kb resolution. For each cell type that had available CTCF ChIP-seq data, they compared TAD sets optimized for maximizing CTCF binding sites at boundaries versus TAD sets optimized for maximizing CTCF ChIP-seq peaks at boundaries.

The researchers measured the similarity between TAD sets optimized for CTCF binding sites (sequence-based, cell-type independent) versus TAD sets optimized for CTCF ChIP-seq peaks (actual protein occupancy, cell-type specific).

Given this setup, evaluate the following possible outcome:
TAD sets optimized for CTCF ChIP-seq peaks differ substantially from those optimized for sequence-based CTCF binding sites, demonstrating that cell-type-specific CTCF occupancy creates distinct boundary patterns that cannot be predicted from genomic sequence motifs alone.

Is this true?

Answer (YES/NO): NO